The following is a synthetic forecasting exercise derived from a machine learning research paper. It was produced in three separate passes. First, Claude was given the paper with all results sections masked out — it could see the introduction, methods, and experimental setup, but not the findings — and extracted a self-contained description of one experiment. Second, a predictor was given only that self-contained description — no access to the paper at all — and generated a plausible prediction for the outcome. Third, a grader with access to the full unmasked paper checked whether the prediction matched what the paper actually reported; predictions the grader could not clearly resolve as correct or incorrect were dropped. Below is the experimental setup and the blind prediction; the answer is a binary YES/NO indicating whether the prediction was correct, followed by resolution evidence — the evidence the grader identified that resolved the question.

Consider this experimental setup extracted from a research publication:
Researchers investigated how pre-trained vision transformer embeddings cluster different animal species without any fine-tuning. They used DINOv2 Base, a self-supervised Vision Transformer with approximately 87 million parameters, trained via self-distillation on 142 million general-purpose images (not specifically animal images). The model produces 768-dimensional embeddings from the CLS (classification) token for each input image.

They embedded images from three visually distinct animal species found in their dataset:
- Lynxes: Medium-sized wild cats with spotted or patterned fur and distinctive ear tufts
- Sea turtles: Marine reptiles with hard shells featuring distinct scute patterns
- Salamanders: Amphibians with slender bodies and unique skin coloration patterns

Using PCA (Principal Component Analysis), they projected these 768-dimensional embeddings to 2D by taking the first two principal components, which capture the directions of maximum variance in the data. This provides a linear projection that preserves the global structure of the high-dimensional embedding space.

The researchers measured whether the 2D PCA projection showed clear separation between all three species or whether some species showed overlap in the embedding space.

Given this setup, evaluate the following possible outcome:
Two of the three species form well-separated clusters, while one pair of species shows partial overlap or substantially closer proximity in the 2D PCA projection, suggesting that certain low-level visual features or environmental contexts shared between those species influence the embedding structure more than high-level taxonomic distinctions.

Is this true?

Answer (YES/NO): YES